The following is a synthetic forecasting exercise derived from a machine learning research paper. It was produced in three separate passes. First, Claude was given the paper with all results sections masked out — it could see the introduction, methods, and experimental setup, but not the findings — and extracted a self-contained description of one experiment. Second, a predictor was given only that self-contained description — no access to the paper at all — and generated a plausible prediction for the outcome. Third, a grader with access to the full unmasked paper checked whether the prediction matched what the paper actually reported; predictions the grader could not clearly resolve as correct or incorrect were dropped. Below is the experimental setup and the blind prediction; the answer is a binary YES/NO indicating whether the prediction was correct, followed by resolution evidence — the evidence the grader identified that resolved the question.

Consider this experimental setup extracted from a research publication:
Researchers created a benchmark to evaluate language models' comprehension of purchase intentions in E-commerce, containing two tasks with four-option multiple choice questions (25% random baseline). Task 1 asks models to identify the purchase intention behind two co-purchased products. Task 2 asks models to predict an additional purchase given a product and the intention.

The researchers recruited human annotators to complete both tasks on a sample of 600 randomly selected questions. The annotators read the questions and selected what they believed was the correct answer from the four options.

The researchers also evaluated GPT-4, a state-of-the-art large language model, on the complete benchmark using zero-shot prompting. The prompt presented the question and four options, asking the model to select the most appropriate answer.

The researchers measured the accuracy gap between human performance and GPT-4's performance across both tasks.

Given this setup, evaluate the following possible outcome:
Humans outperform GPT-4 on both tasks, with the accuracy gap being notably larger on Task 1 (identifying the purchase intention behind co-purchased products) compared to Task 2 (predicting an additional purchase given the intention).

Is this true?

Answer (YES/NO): YES